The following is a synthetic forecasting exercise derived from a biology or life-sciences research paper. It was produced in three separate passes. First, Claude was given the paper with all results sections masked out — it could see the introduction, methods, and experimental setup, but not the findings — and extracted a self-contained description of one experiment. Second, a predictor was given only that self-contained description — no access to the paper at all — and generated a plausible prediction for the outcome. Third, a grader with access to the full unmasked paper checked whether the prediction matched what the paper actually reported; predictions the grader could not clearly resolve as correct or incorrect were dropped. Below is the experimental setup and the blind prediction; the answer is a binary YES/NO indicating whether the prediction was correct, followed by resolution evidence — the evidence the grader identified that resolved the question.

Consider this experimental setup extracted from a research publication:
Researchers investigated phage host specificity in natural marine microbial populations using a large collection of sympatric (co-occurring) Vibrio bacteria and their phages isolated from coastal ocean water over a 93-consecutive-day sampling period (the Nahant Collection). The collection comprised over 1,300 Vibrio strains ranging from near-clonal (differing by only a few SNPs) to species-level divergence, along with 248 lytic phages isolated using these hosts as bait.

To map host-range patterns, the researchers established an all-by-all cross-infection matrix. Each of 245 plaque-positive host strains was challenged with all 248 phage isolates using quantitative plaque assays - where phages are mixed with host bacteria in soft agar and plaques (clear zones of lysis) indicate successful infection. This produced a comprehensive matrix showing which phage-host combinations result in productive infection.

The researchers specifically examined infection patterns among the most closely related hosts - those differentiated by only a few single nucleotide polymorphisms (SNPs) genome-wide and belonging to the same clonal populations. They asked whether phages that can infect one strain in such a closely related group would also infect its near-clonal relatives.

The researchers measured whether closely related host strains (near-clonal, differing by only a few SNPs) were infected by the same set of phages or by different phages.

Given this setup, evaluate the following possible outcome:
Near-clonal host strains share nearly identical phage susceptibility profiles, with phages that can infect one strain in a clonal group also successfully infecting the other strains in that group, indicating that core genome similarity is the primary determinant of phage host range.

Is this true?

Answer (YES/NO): NO